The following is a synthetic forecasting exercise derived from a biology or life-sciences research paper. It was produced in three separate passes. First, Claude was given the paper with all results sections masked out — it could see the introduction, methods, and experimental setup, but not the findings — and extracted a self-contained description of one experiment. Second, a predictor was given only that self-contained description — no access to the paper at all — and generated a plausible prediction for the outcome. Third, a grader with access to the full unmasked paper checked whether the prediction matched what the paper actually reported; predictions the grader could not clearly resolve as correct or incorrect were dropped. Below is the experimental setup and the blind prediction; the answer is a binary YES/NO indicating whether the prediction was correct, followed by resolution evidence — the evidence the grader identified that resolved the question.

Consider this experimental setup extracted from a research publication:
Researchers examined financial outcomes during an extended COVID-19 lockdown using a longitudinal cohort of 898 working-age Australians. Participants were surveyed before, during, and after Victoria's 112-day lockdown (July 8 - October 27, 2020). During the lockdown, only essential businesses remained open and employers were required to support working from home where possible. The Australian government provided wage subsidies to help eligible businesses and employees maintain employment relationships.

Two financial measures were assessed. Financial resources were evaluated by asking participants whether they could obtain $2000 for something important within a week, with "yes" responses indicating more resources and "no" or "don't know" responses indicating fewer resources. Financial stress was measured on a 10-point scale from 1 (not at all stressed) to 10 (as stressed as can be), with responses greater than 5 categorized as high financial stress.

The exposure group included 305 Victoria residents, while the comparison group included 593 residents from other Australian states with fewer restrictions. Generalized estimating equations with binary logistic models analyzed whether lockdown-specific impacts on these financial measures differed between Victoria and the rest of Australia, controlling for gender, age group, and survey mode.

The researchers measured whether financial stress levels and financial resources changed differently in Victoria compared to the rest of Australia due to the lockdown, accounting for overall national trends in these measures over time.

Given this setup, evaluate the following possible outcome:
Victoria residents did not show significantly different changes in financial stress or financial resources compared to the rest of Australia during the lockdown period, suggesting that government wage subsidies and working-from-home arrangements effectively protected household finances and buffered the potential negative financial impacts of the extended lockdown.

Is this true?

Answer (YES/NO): YES